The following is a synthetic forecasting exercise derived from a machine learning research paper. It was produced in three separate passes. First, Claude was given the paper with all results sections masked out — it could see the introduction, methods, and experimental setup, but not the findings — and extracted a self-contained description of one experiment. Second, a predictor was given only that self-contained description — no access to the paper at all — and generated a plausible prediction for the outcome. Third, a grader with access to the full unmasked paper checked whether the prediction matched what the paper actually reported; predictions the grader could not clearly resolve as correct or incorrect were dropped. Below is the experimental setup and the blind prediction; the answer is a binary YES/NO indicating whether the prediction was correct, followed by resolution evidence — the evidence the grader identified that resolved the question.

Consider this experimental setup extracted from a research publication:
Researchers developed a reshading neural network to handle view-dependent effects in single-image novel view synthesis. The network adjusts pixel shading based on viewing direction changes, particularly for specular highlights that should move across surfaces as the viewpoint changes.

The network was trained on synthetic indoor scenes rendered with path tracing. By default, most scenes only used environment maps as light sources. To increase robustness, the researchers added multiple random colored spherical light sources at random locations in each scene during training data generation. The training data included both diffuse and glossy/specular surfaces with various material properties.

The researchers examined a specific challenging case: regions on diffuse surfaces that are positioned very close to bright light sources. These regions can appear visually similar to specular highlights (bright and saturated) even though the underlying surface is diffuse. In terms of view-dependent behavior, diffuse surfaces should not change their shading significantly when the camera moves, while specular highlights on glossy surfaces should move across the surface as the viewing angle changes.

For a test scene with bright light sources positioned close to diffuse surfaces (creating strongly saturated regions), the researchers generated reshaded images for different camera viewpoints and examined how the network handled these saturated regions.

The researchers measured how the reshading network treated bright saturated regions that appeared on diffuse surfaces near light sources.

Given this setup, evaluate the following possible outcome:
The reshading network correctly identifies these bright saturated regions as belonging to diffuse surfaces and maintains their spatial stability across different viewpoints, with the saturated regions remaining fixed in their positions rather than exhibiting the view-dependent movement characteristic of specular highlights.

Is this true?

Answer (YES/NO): NO